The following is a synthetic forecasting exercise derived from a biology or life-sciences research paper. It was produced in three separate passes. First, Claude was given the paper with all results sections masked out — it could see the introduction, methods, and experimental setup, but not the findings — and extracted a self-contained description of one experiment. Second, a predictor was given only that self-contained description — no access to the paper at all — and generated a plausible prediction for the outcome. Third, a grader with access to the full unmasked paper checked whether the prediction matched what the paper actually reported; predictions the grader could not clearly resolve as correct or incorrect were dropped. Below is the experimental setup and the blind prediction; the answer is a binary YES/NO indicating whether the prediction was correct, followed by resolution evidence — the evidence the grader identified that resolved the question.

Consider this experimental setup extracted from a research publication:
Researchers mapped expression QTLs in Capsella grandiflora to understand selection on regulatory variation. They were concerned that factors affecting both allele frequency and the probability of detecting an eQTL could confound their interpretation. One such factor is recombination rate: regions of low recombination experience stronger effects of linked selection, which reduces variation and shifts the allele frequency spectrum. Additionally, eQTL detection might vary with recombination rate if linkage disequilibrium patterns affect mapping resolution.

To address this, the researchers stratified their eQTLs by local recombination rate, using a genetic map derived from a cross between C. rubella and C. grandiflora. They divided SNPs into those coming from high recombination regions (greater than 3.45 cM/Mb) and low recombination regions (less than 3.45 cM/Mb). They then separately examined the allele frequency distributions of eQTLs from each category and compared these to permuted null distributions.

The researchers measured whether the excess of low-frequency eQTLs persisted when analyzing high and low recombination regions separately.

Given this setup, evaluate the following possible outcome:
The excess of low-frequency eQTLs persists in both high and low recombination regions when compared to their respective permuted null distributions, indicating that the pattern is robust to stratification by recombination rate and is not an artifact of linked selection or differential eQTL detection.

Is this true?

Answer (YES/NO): YES